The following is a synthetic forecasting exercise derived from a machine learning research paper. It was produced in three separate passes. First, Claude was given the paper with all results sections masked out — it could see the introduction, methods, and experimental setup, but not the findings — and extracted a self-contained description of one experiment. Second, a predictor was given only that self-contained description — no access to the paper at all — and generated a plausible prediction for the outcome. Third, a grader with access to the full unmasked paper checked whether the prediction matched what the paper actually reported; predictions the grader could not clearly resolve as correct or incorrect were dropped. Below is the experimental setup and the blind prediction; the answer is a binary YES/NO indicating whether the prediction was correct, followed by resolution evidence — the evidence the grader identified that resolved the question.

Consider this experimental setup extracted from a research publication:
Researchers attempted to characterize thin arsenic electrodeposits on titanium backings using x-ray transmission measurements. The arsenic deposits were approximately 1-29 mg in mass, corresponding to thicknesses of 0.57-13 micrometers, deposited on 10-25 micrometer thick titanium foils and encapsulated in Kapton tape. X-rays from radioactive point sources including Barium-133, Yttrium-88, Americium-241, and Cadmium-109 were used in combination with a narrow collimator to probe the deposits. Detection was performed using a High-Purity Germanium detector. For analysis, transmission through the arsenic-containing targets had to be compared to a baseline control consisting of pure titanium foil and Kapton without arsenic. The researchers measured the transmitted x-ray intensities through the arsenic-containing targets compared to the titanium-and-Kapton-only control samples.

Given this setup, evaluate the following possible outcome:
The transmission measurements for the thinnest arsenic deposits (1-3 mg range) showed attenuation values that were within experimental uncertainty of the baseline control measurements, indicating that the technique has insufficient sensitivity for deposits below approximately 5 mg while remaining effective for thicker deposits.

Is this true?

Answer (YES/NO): NO